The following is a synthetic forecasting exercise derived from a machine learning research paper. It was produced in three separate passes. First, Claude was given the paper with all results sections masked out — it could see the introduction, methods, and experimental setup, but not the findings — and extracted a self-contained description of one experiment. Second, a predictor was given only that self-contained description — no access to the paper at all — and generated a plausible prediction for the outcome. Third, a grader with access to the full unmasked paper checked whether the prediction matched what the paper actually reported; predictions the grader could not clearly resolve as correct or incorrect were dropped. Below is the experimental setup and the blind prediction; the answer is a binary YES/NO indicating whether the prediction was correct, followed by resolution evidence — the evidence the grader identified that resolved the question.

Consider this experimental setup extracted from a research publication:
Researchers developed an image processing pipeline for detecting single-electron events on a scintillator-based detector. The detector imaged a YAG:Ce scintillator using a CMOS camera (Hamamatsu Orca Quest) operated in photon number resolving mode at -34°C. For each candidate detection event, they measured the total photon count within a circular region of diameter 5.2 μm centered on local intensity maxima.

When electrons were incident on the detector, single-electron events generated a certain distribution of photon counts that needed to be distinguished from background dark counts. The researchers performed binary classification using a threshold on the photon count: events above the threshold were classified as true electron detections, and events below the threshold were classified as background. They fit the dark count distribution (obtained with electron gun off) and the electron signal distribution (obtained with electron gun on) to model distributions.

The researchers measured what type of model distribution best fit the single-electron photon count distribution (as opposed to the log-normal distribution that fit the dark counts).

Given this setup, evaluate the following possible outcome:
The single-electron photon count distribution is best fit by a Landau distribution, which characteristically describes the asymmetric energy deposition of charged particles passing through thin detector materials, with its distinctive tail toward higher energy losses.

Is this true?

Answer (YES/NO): NO